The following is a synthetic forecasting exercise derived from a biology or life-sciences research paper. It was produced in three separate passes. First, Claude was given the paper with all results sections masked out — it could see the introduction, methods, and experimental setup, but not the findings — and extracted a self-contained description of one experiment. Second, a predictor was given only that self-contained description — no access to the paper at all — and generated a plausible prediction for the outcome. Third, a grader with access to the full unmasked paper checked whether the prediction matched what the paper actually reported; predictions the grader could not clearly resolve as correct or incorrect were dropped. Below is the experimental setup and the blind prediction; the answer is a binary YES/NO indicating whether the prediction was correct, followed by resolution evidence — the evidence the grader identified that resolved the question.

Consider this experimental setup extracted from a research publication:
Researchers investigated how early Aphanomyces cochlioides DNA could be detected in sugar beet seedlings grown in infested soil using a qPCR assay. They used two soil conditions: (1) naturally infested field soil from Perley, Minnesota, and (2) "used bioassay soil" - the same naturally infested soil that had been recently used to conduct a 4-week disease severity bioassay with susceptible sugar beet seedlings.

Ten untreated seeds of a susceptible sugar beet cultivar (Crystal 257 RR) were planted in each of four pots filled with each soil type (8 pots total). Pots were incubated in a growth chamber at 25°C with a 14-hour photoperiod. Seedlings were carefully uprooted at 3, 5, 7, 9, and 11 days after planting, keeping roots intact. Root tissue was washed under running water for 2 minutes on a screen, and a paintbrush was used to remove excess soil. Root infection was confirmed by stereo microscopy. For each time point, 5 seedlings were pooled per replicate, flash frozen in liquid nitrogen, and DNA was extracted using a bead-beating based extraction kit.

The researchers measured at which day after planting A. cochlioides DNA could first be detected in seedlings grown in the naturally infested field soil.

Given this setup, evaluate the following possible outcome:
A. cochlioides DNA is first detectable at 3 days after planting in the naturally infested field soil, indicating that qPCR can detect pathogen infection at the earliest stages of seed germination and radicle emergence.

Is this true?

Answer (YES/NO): NO